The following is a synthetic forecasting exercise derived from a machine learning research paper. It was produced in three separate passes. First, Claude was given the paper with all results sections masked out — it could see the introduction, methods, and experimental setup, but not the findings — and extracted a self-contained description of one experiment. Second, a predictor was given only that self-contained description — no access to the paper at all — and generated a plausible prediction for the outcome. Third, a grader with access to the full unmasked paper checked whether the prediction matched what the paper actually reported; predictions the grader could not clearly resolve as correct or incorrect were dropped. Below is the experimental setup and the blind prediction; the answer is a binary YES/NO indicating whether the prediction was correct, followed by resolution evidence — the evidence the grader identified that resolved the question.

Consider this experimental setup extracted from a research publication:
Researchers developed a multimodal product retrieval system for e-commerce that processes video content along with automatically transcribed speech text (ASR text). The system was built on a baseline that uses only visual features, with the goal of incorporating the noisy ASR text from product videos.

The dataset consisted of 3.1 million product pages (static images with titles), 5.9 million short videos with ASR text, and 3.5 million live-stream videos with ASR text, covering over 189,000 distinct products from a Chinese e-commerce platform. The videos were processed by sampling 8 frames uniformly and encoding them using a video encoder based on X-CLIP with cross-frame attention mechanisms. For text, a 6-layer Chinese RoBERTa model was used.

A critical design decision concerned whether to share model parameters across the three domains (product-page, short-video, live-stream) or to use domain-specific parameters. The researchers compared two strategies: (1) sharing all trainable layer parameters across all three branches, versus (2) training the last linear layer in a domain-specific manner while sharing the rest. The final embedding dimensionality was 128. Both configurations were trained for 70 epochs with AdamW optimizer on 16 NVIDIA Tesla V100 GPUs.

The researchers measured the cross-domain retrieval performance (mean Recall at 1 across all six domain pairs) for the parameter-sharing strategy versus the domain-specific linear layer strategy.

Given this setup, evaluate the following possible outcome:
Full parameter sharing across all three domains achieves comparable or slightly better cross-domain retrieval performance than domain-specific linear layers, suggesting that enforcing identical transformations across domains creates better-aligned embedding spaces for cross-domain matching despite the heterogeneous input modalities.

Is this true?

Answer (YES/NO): YES